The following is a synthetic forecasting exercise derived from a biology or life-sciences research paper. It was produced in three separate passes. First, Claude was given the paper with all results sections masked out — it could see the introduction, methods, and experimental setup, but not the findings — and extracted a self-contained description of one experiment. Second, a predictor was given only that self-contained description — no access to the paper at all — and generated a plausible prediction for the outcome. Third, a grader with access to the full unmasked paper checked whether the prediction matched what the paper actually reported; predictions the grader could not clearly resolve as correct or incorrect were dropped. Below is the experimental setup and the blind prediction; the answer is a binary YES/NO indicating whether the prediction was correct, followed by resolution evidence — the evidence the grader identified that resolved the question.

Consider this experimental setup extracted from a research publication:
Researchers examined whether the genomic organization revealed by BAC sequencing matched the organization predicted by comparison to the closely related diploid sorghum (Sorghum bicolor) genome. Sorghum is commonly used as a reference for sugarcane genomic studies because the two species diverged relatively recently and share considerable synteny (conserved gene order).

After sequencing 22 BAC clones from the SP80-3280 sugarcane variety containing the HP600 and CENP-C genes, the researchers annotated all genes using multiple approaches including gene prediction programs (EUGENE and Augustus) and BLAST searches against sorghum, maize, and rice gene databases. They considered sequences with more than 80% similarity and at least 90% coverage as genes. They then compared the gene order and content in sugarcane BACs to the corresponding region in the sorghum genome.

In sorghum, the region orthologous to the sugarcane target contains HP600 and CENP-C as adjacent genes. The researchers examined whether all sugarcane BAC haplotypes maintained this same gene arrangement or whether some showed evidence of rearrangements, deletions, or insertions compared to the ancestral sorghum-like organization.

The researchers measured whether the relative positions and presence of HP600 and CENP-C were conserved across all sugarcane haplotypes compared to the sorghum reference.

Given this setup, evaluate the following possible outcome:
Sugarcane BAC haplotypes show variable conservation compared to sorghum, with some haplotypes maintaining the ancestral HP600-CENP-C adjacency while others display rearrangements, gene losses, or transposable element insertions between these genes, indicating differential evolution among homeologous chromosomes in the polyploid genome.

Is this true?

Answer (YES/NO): NO